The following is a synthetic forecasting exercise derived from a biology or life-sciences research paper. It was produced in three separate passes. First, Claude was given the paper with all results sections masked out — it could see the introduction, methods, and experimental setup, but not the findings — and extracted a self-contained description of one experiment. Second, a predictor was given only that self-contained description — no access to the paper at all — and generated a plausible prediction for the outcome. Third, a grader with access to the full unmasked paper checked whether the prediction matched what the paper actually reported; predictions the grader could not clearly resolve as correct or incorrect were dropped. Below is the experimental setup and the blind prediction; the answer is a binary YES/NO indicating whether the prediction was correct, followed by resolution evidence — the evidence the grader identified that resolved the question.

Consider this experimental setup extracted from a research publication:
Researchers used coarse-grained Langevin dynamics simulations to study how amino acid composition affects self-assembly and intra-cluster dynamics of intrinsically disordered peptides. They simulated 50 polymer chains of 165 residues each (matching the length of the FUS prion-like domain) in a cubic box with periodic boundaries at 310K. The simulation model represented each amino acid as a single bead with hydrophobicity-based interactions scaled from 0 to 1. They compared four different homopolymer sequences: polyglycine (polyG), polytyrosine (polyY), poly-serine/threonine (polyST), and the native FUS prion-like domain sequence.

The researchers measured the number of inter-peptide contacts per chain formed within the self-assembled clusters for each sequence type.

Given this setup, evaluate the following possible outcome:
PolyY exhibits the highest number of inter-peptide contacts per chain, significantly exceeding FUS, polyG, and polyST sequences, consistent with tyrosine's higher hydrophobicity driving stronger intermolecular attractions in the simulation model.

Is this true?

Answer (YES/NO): YES